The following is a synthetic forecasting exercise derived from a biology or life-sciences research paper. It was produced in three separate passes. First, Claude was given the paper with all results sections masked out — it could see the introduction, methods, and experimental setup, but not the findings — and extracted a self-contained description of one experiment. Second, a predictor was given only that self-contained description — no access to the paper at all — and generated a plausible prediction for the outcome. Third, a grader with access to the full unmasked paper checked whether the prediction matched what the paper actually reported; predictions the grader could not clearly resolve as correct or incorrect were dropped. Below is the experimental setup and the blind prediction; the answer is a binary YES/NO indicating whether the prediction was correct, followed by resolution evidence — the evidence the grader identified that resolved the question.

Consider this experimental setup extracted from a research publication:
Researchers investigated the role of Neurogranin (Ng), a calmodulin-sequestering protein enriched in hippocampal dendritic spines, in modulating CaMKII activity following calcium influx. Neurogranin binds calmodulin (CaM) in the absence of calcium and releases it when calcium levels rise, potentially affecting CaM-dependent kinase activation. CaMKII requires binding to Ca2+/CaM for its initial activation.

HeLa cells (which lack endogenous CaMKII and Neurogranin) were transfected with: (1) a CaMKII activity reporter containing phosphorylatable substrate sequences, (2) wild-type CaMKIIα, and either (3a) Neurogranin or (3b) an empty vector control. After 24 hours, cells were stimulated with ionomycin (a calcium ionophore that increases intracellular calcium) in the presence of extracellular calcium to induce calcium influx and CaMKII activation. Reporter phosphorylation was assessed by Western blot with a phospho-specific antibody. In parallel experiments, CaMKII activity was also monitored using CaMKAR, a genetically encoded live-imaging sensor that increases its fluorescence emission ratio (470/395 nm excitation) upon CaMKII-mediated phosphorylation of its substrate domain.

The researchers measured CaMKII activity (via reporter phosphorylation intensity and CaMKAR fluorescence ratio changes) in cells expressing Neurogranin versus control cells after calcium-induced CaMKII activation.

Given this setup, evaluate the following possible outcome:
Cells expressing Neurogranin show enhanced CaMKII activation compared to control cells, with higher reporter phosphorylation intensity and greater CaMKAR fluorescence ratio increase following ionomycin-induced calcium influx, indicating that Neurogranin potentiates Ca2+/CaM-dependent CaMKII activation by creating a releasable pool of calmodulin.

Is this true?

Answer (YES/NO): NO